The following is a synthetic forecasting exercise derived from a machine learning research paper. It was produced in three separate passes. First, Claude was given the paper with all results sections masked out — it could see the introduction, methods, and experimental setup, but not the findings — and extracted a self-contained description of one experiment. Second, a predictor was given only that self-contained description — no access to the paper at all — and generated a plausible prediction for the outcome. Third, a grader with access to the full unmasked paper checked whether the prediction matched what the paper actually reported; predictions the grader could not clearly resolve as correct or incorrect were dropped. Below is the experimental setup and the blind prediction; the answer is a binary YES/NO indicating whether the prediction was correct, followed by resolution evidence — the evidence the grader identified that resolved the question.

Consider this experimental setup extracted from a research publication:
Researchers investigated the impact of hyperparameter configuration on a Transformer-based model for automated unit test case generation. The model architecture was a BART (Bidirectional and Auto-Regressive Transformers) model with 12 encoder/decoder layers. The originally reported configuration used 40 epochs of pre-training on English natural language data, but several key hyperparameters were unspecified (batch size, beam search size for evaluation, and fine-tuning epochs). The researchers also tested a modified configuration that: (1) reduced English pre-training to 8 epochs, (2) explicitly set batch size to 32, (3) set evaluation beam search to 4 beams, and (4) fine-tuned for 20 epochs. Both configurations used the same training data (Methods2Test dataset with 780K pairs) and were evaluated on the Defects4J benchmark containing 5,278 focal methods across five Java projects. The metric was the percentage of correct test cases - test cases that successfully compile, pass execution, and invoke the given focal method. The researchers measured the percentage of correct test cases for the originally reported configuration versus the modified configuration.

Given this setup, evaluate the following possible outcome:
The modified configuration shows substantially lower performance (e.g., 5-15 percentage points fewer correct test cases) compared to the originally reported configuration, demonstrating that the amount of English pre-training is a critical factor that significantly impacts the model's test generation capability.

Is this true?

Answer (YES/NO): NO